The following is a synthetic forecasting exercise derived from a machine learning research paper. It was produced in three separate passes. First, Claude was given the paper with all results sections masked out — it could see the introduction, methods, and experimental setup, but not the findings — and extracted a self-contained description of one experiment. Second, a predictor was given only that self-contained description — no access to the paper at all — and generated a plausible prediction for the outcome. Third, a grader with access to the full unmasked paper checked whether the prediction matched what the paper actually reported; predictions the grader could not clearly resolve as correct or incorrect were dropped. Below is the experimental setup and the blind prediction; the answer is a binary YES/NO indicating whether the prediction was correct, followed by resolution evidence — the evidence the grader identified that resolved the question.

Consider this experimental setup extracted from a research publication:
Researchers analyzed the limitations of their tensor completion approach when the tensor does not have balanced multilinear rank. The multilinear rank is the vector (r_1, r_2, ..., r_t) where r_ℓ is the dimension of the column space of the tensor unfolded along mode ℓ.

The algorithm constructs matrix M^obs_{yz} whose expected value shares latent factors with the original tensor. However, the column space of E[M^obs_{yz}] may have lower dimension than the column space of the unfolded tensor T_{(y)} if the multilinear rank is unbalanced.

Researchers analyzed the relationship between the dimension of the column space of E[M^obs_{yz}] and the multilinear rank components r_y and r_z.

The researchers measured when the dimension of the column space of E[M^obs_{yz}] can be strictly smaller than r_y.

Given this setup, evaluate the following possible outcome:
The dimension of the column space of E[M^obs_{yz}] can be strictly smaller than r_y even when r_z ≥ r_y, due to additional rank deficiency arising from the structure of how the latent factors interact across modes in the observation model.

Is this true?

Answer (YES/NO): YES